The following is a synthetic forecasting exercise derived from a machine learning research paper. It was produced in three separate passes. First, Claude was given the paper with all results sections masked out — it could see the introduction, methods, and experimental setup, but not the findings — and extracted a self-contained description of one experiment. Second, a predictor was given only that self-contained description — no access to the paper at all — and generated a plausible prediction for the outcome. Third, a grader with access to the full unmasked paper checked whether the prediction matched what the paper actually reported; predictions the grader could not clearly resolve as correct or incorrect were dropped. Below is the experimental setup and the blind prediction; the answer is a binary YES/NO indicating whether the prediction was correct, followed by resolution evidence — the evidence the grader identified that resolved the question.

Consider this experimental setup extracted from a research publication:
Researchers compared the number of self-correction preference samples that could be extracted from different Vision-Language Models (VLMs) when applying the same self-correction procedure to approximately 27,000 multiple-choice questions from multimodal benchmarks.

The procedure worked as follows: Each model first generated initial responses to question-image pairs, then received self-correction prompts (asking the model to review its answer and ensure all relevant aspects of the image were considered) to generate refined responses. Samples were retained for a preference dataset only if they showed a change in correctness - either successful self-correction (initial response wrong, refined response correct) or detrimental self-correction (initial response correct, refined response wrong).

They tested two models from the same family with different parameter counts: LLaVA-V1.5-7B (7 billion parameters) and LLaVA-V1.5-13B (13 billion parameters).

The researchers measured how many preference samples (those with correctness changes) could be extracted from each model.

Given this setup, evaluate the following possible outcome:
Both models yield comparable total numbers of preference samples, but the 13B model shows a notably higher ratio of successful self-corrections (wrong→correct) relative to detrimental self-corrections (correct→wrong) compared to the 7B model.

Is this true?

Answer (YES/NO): NO